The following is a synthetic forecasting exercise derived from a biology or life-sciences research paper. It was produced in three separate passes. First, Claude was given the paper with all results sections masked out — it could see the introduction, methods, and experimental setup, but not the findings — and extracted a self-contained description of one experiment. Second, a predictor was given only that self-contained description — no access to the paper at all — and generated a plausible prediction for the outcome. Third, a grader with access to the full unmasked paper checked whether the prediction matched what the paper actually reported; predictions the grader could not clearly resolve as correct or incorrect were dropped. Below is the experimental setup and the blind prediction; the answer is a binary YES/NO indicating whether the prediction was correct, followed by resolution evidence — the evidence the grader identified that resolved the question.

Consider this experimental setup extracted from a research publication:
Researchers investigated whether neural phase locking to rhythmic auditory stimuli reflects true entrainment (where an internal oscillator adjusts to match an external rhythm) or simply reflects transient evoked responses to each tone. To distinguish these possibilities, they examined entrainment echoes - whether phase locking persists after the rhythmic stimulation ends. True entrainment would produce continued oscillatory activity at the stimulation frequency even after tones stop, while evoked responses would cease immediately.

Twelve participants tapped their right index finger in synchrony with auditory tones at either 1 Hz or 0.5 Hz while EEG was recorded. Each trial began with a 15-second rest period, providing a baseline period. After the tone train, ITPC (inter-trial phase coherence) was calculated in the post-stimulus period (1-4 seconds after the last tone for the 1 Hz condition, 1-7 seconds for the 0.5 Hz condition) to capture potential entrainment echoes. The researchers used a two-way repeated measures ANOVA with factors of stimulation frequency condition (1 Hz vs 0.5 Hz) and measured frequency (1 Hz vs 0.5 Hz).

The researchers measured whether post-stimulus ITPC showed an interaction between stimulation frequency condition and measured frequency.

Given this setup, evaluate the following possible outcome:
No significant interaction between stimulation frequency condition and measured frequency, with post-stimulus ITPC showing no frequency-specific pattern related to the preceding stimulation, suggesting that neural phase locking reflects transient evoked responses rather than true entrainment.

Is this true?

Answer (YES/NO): YES